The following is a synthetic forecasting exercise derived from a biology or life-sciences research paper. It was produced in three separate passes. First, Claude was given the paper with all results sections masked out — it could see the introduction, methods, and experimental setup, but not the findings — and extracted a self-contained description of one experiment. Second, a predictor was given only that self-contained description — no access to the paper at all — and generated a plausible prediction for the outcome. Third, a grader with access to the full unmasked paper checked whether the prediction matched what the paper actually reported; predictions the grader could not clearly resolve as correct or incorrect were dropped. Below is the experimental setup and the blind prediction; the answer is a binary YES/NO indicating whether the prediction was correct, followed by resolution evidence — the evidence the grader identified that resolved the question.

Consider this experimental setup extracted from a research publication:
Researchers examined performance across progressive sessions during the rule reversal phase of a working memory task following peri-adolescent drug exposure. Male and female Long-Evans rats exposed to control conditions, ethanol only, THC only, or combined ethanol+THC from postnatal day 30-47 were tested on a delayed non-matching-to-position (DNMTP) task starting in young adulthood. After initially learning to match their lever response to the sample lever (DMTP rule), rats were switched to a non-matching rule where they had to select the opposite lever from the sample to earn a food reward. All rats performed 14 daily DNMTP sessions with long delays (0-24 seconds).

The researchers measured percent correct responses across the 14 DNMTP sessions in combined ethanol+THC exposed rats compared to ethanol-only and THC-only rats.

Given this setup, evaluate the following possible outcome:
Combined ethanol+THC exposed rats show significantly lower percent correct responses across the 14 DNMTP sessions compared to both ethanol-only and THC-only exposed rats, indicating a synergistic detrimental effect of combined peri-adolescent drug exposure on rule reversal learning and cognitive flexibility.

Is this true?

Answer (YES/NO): NO